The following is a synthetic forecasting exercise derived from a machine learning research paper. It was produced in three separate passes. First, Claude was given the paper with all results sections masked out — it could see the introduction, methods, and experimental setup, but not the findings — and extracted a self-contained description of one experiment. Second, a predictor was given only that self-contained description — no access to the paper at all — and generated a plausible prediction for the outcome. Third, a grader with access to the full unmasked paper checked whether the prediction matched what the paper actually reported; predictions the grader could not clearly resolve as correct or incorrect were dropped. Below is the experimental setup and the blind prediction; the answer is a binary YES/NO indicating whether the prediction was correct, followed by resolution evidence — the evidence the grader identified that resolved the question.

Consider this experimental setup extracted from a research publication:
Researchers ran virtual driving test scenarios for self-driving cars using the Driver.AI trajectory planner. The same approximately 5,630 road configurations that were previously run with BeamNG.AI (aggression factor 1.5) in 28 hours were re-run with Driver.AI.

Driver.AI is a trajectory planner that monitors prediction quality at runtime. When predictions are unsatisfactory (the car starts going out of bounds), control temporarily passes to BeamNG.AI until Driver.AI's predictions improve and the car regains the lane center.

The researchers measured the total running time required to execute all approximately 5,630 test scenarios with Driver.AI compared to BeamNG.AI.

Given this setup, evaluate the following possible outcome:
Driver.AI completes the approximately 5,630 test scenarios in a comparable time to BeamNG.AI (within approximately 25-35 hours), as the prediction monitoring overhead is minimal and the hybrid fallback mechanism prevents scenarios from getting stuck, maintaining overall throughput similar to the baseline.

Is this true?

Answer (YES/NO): NO